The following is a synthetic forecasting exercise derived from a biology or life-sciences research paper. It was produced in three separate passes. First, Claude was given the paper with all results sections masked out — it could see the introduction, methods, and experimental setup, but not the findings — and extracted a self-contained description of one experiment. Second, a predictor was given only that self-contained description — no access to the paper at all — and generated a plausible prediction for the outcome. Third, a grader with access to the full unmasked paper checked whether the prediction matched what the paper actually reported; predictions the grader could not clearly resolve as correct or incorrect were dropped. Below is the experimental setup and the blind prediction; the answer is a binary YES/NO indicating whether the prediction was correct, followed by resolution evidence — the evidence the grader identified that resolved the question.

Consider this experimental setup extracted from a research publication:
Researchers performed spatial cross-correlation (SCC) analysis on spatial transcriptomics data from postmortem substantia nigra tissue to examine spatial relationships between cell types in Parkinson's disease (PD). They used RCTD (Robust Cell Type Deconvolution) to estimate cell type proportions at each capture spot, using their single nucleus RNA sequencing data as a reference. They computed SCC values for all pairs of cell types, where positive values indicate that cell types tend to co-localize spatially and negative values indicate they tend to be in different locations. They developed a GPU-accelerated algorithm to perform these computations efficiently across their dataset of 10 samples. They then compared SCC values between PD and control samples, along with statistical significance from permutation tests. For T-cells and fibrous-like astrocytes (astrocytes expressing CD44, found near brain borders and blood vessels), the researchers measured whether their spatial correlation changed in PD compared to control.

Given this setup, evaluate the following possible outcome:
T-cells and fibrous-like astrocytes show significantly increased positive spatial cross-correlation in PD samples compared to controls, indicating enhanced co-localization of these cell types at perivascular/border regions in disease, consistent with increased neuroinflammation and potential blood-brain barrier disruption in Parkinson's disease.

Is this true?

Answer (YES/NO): YES